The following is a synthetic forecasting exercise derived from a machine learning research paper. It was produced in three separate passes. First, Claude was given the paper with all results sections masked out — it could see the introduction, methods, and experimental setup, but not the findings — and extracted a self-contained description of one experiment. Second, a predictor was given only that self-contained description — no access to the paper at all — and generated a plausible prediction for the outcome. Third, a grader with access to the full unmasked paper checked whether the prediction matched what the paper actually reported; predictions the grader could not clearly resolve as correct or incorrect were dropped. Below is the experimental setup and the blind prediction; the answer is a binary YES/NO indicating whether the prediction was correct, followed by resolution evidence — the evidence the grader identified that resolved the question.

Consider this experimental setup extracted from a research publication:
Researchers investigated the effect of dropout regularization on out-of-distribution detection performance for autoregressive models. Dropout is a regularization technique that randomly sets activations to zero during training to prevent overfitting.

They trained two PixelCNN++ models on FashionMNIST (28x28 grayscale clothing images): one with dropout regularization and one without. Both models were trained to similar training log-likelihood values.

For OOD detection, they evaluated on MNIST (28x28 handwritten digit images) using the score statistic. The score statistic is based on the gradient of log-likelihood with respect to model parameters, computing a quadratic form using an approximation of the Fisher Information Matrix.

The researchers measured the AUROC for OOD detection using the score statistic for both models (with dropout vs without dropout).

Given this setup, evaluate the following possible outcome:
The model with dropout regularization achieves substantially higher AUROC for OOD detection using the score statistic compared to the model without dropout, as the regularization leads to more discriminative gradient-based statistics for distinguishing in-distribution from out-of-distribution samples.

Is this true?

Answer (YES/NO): NO